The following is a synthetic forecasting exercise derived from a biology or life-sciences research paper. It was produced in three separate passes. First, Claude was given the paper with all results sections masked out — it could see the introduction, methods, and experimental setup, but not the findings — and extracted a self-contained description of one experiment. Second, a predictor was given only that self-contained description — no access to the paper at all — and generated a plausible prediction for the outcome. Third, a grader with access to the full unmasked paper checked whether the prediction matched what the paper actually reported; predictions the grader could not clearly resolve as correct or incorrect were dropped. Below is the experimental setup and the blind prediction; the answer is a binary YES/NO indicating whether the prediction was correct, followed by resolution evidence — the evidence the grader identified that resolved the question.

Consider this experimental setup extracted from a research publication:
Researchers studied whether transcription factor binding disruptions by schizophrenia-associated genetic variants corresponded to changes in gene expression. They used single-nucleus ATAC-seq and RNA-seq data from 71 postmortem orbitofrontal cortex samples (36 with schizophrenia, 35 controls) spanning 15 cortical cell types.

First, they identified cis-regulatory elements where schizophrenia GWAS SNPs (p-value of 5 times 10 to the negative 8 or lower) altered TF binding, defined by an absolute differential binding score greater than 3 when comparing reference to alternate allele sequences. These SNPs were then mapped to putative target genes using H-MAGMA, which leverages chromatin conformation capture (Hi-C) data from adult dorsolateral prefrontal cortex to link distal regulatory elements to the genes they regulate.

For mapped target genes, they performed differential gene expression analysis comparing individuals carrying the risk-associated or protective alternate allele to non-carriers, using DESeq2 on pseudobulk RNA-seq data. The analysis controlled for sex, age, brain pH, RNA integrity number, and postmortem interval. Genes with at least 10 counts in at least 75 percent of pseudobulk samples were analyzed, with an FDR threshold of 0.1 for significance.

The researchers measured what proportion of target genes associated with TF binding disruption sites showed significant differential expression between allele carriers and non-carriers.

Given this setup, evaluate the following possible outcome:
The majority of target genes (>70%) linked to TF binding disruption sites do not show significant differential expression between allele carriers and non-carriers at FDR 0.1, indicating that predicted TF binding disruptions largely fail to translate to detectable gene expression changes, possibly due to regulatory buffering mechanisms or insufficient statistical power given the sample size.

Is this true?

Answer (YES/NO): YES